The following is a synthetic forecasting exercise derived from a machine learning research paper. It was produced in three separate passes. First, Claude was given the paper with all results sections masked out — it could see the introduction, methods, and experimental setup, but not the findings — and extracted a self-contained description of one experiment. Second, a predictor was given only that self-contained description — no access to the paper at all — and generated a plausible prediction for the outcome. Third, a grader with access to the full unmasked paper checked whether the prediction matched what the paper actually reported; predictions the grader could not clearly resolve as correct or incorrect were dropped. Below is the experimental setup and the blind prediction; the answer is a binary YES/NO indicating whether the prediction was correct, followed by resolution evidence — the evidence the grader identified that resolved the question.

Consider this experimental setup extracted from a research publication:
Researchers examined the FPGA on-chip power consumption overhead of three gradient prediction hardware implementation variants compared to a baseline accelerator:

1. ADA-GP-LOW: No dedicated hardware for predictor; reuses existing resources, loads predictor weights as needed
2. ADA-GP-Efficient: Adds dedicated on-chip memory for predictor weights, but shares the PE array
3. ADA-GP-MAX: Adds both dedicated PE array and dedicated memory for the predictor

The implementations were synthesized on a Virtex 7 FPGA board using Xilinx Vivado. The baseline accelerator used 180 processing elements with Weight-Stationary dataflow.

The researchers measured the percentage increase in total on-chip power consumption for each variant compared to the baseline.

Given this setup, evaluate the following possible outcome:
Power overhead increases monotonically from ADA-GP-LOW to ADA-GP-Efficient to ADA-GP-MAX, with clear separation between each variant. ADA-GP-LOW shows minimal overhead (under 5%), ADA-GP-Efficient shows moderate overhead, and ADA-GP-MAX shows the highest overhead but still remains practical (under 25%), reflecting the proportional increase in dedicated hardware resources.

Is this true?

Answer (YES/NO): NO